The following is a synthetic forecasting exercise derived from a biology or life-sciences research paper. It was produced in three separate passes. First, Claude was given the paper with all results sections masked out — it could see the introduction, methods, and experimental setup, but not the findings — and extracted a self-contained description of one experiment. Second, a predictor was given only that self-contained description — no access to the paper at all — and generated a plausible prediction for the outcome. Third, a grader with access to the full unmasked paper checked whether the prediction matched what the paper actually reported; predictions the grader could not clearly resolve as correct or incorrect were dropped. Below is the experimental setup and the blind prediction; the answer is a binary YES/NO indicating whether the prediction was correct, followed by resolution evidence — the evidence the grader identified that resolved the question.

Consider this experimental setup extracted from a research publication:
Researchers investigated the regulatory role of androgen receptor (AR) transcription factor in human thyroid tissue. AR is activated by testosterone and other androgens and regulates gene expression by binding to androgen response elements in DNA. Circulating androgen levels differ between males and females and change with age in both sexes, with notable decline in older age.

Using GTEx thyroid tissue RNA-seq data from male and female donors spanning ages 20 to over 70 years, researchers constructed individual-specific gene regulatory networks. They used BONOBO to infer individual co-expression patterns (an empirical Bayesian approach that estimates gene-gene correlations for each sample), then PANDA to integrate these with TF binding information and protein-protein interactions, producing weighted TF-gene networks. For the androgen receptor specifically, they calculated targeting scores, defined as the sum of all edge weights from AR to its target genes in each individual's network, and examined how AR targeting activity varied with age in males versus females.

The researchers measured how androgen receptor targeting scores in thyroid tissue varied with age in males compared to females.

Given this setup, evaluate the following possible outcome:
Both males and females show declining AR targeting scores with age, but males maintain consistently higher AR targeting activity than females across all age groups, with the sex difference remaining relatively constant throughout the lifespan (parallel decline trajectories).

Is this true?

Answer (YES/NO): NO